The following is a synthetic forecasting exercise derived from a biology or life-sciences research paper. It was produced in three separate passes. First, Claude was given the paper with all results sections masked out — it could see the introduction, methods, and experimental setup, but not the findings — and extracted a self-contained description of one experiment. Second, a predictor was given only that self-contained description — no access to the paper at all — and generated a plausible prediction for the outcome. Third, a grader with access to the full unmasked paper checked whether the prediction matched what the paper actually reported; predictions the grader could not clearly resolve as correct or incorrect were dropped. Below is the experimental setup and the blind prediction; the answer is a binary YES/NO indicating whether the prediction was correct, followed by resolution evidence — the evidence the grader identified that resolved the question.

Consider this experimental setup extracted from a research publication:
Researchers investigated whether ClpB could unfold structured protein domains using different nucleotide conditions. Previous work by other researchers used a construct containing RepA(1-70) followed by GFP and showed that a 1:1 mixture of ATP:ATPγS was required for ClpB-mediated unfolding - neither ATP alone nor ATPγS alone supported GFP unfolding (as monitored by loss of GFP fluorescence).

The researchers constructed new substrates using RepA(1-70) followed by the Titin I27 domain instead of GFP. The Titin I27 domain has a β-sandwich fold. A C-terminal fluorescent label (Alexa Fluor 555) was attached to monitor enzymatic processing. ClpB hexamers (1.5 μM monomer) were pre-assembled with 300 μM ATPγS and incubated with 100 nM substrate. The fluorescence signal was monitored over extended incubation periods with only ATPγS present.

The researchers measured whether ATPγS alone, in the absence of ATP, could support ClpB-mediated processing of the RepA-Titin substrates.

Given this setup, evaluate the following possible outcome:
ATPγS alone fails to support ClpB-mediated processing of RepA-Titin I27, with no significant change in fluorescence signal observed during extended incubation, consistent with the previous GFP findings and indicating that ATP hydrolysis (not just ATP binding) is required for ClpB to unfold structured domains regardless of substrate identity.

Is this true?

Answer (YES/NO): NO